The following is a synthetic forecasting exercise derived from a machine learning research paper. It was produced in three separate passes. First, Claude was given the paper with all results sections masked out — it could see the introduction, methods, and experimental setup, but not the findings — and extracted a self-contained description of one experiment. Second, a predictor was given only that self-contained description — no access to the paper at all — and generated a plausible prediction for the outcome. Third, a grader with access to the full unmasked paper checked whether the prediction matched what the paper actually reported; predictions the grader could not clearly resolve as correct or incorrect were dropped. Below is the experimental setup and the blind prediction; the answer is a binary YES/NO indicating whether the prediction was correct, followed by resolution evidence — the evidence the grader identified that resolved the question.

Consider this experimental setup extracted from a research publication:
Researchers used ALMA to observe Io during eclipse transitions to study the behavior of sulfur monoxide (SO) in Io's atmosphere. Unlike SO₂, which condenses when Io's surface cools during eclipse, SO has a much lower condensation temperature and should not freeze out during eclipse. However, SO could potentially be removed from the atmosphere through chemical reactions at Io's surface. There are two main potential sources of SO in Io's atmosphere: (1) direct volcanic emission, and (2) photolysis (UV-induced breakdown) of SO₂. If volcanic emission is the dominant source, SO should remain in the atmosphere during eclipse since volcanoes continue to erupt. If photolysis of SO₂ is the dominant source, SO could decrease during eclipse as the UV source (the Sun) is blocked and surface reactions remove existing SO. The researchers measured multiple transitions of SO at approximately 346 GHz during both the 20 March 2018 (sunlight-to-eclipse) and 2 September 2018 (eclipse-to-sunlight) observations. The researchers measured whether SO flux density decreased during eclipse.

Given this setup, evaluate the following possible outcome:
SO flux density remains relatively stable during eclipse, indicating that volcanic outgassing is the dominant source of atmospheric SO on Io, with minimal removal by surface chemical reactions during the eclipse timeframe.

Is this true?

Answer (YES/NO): NO